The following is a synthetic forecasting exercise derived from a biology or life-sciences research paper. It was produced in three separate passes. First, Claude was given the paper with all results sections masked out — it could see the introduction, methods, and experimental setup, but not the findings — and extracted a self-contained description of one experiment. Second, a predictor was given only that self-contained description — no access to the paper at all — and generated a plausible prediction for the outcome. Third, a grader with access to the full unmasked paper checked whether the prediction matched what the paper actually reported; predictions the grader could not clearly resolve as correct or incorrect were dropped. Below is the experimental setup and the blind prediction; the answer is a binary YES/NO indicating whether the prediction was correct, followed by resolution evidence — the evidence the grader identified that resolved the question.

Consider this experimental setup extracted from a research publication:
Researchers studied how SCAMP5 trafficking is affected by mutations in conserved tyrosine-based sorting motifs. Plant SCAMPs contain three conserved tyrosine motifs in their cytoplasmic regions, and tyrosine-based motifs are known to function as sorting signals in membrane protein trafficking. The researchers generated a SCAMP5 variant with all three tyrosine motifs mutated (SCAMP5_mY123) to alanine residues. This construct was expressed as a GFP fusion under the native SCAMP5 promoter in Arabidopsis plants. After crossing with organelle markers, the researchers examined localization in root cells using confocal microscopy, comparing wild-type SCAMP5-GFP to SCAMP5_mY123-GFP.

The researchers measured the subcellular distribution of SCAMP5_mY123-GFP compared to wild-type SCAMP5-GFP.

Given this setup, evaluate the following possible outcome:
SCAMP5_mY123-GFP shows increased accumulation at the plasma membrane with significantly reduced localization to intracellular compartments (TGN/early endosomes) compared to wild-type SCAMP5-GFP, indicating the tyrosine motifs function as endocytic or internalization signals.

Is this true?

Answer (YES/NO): NO